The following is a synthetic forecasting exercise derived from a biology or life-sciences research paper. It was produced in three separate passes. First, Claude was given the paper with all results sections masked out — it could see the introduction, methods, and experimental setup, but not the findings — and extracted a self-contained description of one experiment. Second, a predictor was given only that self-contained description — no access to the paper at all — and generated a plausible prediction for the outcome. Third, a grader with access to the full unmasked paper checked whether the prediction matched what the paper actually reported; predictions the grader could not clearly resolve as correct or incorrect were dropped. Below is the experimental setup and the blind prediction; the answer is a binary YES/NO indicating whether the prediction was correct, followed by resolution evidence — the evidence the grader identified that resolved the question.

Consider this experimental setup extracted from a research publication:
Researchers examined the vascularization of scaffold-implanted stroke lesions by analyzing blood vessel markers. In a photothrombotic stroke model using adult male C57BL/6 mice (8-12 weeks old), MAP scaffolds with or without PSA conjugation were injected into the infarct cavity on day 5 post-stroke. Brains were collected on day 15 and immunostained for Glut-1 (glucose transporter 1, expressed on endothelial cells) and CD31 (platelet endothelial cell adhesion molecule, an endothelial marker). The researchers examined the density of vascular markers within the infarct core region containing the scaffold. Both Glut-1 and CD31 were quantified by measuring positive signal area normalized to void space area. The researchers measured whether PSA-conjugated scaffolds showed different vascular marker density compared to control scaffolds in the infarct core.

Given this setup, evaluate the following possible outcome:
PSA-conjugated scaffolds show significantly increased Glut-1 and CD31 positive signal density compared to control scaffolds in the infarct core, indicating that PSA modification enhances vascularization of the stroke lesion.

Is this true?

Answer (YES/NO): NO